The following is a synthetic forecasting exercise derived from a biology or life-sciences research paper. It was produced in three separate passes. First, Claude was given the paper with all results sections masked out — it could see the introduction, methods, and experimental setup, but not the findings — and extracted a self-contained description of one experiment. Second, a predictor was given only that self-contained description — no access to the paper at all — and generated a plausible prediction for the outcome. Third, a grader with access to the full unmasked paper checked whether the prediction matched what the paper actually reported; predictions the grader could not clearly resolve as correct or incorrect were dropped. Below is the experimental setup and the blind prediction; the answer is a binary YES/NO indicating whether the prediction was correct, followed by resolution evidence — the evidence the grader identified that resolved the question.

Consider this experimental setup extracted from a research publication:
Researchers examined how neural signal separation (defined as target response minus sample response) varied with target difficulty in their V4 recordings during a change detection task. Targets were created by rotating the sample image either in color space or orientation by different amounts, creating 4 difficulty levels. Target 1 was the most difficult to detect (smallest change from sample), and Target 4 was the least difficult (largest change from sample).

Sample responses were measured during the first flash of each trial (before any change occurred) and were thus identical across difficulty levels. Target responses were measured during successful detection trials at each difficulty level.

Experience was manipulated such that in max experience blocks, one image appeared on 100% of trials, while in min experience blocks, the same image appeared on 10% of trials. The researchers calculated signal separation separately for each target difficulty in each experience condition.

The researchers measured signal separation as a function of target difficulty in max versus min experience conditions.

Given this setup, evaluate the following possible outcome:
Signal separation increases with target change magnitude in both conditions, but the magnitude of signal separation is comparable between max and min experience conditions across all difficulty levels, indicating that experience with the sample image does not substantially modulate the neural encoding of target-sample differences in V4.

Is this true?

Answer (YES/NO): NO